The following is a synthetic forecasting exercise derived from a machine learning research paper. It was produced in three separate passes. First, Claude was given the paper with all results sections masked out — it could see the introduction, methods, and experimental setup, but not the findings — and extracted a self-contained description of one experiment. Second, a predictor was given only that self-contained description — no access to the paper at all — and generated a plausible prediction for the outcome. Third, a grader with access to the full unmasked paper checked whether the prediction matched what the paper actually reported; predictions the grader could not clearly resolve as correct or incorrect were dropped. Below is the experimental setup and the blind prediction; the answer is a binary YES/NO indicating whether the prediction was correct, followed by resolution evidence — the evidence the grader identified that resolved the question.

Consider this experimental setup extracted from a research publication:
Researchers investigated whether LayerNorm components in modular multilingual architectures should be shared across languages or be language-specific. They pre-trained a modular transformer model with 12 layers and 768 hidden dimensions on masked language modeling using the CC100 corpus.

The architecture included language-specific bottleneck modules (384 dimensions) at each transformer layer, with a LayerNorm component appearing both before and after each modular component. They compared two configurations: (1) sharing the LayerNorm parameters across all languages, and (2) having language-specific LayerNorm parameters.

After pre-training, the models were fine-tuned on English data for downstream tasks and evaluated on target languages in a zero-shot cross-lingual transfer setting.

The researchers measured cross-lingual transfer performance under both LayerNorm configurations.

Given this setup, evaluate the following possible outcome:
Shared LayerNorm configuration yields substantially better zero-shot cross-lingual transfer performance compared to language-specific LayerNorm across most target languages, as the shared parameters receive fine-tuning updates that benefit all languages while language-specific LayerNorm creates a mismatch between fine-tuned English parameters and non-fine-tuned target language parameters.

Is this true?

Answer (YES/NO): NO